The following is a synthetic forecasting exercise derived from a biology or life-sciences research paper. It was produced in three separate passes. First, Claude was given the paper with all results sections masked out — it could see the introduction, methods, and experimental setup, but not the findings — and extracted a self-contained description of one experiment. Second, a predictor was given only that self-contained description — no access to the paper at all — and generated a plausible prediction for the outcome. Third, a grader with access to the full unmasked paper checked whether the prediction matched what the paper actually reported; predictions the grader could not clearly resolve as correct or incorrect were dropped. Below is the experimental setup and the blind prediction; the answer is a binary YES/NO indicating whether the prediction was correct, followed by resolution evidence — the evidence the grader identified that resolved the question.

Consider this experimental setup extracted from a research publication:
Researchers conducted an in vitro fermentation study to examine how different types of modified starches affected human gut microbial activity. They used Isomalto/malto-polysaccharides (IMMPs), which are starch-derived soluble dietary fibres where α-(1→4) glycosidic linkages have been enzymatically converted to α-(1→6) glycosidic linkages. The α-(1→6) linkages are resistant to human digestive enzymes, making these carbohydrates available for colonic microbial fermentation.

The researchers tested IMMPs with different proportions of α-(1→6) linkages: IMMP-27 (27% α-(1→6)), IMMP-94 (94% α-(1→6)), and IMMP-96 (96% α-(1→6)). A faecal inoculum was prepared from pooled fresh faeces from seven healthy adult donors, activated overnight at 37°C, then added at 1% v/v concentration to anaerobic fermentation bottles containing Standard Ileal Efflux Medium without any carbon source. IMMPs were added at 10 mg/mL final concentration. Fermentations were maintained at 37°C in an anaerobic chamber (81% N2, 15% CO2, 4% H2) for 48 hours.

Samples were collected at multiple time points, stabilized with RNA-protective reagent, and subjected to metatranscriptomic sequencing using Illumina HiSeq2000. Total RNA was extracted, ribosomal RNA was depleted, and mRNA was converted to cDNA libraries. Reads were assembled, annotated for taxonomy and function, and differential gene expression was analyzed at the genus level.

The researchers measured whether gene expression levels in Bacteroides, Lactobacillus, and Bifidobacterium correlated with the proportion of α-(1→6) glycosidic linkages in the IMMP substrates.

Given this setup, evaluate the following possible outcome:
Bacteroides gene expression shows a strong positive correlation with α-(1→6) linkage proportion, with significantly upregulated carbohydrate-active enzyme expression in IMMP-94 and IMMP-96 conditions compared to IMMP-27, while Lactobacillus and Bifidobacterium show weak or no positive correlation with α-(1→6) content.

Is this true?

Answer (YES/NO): NO